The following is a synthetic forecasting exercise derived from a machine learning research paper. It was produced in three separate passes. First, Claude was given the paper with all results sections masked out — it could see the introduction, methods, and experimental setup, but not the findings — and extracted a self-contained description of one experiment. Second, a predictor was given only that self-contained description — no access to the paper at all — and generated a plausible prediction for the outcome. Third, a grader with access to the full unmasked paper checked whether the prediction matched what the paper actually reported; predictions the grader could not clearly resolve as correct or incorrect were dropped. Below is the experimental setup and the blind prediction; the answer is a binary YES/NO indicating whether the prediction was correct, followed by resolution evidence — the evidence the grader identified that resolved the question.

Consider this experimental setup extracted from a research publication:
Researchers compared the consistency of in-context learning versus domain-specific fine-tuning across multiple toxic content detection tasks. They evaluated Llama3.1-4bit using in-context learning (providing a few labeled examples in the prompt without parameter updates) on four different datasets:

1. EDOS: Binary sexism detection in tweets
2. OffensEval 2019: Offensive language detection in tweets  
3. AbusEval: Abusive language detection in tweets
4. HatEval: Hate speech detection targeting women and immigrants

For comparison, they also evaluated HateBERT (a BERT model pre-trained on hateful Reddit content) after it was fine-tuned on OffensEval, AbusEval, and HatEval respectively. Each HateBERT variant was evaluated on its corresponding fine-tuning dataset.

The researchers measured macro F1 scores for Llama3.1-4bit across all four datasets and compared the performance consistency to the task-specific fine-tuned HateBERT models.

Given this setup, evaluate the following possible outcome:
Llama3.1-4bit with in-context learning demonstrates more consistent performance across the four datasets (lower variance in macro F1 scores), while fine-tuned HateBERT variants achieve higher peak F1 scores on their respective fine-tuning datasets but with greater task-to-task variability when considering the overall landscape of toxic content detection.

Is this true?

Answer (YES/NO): NO